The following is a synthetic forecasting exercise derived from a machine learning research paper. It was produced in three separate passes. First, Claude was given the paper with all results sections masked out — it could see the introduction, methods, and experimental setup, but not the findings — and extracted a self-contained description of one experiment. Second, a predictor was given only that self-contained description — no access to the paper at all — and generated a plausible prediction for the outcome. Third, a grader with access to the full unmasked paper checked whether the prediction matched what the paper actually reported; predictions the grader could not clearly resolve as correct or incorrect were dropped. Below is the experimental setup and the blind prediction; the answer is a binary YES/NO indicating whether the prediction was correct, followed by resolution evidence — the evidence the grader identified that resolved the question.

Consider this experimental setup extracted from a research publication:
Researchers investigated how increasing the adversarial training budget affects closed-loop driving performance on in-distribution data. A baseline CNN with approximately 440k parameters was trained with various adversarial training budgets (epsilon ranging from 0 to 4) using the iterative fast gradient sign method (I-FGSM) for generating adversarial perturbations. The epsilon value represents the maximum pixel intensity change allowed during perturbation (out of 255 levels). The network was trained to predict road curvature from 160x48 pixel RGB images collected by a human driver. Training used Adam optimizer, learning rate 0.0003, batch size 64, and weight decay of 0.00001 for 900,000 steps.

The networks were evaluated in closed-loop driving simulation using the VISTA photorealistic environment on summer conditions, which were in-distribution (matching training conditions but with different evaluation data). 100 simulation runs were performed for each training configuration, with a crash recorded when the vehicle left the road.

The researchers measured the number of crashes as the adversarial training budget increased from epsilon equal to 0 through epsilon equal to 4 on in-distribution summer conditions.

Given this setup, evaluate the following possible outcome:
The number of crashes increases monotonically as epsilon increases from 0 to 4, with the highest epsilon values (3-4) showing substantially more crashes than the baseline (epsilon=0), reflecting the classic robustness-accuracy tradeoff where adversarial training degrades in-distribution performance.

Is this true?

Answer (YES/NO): NO